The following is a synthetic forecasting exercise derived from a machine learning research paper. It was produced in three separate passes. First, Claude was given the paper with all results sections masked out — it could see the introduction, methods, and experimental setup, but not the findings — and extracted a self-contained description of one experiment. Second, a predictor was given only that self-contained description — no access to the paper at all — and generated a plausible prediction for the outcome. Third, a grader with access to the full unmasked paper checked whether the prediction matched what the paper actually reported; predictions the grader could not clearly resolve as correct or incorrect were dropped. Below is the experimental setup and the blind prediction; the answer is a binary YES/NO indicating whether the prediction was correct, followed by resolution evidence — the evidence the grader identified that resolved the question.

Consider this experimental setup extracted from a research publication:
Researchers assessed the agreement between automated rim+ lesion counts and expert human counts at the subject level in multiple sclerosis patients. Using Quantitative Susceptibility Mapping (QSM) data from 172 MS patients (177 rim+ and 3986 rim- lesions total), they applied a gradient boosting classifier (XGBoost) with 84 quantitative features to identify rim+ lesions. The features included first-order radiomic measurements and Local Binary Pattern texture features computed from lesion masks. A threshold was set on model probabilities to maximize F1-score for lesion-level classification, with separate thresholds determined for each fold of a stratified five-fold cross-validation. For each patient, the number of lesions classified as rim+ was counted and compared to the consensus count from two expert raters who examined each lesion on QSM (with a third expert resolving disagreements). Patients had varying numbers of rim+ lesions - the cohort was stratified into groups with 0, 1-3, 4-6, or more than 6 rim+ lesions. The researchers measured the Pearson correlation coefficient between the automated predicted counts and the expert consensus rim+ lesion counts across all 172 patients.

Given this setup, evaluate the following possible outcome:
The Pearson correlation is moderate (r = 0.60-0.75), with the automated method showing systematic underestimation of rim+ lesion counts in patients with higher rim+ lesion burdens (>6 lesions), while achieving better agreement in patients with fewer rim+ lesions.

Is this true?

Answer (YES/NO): NO